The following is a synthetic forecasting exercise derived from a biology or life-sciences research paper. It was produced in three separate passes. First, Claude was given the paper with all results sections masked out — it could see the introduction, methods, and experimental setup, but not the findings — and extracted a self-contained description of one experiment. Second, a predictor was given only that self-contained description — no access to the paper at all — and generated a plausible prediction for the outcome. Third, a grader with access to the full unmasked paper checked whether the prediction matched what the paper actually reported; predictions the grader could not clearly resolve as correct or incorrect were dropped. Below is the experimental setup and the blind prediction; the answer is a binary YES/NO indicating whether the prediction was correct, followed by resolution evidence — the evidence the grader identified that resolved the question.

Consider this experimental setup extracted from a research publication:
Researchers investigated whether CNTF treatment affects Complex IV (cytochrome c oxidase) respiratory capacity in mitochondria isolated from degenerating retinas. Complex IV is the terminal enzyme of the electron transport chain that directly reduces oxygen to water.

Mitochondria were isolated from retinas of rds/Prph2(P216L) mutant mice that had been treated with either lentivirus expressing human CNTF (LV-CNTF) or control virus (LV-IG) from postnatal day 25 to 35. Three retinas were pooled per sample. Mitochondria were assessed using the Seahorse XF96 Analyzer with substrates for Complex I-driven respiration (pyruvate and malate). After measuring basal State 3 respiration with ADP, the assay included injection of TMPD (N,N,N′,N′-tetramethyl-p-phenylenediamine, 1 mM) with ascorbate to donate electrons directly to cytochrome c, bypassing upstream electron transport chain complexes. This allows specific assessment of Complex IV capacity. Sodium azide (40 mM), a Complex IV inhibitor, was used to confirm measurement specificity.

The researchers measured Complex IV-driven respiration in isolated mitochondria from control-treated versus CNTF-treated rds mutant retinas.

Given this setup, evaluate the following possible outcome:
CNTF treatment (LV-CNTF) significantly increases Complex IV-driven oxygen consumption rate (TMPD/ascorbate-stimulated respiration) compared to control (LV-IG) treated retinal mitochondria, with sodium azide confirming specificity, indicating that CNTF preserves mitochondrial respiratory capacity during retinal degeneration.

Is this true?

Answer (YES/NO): NO